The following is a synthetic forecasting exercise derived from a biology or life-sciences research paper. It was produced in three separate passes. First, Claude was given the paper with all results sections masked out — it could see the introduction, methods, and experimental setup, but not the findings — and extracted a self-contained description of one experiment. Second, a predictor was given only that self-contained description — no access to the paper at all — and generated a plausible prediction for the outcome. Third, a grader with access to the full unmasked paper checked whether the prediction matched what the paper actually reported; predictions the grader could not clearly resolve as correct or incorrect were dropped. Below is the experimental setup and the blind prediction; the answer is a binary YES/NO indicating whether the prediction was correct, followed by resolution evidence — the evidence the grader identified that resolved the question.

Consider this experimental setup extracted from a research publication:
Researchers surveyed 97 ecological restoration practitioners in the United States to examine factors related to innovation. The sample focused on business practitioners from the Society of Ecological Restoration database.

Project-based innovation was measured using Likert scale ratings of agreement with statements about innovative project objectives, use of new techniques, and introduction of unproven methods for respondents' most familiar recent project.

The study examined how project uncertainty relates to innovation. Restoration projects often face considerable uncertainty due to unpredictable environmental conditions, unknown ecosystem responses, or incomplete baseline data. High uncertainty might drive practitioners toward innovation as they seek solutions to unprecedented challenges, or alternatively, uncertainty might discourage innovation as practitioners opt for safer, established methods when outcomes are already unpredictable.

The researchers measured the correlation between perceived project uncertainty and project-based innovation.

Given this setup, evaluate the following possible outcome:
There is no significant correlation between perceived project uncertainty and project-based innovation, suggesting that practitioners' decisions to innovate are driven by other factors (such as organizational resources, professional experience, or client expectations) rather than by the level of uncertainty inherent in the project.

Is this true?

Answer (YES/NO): YES